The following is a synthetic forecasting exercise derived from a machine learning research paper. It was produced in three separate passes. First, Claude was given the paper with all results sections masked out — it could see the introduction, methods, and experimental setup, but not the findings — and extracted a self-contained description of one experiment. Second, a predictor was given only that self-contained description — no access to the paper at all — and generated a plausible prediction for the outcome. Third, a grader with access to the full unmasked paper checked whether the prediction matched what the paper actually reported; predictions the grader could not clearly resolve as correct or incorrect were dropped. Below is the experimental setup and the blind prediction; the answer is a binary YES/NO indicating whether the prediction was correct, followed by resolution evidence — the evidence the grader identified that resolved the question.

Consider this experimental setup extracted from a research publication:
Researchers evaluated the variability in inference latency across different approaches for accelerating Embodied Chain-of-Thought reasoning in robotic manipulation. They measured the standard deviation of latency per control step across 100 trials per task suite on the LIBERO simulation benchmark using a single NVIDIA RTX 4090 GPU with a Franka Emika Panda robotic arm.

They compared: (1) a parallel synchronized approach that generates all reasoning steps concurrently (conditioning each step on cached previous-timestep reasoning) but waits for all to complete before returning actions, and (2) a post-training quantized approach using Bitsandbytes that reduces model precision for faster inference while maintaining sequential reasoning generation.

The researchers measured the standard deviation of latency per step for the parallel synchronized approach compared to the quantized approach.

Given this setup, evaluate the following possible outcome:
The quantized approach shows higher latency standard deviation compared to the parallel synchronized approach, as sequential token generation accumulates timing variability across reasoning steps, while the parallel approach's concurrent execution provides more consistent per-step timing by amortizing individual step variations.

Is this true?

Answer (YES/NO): NO